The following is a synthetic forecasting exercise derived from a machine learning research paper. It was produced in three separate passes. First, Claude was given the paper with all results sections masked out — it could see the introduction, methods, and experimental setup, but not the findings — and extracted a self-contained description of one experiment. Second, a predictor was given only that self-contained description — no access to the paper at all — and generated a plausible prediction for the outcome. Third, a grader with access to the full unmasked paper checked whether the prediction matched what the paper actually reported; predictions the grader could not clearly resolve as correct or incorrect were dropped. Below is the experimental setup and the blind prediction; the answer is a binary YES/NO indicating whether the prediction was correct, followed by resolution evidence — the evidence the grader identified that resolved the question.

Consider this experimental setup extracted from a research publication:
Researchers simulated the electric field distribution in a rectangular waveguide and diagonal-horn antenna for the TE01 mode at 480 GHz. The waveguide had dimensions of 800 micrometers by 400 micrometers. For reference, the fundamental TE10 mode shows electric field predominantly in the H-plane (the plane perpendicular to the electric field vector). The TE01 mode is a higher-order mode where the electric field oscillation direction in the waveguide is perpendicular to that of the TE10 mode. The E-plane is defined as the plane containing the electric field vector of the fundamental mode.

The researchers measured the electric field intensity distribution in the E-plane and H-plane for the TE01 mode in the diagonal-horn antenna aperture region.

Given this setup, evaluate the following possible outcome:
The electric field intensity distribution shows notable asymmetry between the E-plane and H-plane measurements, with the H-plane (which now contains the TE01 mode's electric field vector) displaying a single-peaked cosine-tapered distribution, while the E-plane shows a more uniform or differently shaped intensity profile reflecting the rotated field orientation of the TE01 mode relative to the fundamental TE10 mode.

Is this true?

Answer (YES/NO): NO